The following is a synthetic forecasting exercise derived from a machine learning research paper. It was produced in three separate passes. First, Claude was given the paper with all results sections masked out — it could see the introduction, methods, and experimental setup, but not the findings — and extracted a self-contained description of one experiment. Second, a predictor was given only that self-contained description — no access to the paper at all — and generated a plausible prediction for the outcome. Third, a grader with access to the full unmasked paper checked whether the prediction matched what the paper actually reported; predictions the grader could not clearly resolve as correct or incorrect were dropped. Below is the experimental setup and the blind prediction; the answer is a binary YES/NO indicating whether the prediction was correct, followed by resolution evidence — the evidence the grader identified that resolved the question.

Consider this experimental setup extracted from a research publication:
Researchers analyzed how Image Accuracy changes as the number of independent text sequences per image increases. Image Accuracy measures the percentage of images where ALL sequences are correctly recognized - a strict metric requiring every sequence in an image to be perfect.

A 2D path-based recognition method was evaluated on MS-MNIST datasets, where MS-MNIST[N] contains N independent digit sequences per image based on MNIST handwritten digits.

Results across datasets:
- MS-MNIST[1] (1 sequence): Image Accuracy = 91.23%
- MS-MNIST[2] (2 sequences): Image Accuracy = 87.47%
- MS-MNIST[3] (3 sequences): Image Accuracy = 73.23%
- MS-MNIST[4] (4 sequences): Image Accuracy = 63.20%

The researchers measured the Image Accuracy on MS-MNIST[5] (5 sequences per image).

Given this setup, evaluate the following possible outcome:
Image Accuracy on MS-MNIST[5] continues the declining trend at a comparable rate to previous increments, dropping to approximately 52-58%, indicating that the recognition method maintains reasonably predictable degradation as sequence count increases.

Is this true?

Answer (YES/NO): NO